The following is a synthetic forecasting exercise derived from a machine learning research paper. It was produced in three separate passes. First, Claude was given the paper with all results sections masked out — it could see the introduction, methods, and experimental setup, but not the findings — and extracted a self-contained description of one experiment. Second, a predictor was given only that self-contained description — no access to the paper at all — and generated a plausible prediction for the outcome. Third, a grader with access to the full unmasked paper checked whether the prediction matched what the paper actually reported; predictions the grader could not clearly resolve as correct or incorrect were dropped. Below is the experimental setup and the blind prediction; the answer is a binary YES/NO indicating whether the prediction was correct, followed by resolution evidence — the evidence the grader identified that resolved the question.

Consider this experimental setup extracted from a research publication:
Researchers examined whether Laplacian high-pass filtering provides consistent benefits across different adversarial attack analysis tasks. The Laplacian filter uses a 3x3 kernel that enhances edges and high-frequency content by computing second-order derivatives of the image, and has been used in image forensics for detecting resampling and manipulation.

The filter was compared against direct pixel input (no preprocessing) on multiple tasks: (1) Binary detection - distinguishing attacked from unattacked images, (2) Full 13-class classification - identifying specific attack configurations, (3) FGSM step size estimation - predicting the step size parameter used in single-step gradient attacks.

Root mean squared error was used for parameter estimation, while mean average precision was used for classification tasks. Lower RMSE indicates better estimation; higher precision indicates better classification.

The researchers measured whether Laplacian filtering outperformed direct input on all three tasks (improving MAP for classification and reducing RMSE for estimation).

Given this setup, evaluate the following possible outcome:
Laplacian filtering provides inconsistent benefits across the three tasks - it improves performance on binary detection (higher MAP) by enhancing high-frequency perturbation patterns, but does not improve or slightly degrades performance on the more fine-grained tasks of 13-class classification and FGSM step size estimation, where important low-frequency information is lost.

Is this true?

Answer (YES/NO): NO